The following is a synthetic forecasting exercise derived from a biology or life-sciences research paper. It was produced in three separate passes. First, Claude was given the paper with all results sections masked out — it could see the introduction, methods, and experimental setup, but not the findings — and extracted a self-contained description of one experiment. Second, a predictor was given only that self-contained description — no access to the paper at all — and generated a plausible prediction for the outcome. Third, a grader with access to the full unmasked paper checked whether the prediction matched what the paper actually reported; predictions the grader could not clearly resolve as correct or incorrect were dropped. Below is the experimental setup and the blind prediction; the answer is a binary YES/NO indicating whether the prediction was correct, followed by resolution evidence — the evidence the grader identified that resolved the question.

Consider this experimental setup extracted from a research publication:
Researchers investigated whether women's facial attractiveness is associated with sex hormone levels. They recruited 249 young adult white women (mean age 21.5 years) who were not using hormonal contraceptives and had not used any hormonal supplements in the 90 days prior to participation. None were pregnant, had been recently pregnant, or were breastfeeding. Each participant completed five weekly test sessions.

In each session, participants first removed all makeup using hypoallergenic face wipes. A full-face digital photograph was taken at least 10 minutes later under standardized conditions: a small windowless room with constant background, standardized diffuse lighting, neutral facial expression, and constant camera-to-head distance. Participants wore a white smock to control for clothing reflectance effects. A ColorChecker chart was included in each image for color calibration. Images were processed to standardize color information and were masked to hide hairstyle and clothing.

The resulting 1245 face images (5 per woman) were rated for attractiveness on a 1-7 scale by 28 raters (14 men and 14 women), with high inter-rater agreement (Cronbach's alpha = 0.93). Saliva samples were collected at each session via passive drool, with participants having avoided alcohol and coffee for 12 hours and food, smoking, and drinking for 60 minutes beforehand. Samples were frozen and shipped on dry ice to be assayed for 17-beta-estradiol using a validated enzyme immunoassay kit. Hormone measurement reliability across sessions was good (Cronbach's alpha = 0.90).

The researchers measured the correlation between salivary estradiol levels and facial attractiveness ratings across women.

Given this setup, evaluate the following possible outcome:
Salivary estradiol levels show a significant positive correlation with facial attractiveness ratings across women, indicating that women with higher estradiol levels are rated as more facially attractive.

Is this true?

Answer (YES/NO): NO